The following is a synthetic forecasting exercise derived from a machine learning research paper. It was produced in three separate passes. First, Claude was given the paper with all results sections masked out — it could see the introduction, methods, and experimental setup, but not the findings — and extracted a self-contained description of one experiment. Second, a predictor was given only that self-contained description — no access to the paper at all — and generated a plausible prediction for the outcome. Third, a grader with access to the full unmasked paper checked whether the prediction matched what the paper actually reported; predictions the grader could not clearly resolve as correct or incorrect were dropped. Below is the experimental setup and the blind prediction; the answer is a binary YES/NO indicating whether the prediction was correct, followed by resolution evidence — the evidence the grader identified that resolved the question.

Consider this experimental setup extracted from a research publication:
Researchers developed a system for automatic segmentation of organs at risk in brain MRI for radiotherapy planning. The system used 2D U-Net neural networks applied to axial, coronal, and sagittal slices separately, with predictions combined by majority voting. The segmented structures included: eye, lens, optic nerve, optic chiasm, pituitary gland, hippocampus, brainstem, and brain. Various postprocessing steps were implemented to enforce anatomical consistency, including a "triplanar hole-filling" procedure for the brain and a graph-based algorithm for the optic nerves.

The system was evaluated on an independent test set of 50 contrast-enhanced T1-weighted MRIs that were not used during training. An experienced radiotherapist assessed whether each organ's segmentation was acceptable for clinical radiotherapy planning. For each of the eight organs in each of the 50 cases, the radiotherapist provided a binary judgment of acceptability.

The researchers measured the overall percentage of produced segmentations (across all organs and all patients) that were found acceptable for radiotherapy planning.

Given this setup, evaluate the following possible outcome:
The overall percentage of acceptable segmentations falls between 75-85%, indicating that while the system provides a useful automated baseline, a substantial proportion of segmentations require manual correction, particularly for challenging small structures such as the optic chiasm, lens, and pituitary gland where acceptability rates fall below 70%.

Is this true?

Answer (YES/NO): NO